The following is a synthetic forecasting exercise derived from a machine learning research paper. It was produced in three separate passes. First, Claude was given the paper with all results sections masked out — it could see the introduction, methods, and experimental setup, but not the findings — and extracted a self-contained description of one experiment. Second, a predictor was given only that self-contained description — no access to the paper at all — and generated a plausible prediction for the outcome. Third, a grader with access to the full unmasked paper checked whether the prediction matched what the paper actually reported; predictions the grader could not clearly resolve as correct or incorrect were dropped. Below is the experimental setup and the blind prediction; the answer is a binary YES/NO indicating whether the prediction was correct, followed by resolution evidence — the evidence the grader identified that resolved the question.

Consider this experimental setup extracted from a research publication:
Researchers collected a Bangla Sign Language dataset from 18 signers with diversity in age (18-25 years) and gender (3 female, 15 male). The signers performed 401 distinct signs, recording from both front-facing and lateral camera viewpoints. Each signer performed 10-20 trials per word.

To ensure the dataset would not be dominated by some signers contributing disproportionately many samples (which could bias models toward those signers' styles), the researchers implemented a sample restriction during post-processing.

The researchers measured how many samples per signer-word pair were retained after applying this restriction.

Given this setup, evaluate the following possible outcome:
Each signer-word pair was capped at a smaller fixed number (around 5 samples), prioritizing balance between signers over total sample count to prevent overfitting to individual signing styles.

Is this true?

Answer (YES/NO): NO